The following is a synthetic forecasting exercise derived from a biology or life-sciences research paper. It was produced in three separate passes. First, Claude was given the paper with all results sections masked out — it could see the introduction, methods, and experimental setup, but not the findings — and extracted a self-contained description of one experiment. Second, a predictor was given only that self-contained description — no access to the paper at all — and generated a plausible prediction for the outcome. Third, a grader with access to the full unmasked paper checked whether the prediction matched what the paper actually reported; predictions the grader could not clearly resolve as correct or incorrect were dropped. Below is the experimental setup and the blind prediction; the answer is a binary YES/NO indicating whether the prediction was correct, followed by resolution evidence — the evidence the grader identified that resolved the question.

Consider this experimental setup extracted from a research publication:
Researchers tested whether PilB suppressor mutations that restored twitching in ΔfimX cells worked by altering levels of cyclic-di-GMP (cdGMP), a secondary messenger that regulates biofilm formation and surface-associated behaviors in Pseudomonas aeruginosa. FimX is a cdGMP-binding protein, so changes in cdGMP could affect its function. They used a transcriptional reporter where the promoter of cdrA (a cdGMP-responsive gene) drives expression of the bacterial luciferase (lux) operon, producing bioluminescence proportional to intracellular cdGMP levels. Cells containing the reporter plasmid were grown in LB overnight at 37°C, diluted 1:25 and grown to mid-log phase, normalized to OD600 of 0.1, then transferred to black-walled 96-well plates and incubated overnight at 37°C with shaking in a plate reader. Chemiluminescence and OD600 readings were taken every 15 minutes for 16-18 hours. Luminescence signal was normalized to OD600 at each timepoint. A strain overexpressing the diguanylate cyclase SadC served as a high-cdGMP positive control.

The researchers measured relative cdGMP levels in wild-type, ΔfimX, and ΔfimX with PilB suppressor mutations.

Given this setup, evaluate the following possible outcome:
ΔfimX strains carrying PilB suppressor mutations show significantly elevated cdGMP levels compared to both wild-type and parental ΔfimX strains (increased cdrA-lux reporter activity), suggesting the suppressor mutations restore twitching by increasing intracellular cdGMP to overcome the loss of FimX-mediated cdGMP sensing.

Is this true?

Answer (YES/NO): NO